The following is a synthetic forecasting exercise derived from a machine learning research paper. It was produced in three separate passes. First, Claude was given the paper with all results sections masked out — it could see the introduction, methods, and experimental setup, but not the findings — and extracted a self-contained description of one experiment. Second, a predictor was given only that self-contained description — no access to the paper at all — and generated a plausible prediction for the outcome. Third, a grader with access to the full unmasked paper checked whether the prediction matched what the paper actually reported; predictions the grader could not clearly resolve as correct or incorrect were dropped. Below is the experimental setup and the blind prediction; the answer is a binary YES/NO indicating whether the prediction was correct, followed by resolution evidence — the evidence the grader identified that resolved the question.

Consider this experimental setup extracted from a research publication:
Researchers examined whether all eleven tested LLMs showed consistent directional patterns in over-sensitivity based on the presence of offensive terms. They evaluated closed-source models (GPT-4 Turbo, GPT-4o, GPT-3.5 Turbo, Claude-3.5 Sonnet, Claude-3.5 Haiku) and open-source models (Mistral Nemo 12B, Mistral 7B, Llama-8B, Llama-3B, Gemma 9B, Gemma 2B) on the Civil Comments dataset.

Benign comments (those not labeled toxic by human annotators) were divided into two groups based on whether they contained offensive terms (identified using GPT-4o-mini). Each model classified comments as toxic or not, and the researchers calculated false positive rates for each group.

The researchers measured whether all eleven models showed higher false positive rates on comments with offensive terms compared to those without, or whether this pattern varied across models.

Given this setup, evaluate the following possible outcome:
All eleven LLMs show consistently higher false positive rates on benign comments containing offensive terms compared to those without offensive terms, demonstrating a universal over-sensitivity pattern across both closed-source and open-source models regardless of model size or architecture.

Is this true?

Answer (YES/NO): YES